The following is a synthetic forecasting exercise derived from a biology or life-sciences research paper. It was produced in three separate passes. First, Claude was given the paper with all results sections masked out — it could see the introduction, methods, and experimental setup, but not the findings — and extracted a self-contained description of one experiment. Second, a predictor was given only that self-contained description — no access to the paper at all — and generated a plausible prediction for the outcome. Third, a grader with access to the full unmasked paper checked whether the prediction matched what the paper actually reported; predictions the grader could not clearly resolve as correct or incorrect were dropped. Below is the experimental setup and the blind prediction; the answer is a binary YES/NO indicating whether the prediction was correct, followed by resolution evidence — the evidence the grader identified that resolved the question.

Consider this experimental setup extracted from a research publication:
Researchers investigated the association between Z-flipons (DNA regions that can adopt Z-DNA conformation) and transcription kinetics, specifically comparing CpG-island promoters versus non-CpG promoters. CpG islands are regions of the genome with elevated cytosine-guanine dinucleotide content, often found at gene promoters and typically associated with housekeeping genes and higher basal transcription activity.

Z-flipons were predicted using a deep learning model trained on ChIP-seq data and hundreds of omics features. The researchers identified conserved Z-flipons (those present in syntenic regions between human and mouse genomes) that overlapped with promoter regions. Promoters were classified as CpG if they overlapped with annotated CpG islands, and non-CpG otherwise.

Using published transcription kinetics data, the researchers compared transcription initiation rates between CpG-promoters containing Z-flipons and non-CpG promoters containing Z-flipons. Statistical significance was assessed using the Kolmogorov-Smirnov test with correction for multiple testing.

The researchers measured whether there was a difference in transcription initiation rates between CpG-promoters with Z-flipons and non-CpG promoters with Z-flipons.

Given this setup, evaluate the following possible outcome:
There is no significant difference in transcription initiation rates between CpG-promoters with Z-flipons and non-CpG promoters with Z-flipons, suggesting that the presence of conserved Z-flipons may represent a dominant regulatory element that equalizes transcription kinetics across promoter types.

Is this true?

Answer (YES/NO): NO